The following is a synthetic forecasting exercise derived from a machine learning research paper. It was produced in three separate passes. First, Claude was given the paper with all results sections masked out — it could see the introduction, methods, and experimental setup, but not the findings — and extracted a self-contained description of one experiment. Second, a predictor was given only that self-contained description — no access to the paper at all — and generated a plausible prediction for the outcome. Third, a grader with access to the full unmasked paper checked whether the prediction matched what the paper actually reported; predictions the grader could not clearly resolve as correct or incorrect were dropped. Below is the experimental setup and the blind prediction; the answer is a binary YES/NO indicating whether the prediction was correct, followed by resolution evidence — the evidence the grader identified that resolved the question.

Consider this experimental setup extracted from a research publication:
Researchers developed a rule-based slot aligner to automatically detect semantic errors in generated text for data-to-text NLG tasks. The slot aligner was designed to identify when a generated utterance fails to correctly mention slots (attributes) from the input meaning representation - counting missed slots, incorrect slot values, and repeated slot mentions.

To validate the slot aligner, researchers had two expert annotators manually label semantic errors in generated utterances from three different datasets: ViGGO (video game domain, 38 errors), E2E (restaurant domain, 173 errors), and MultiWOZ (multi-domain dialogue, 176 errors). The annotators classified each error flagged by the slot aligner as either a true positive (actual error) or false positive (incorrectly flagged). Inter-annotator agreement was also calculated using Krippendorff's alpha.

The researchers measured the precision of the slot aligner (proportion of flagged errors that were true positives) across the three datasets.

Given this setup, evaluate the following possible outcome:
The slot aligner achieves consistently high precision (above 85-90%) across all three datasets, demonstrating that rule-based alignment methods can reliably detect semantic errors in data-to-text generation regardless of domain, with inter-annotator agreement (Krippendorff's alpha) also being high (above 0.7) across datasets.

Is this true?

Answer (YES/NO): YES